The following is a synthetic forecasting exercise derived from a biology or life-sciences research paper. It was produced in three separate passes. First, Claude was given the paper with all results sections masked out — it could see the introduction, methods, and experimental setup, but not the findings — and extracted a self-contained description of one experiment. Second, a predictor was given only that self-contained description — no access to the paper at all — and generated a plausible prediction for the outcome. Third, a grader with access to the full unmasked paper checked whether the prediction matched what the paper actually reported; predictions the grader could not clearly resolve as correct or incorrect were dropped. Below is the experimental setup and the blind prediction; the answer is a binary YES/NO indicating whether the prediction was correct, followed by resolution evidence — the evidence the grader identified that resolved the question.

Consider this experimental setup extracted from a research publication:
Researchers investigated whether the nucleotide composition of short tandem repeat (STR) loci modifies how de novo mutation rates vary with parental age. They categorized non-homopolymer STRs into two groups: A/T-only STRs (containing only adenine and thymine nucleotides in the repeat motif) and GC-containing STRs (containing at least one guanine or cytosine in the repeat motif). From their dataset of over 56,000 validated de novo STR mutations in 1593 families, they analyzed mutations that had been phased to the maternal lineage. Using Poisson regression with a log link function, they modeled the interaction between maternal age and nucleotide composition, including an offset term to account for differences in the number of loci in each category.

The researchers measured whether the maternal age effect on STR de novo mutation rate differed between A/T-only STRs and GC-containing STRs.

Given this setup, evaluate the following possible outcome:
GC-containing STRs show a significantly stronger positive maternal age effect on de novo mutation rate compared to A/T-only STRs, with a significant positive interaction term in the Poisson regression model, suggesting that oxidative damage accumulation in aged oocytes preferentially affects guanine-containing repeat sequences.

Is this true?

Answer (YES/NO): NO